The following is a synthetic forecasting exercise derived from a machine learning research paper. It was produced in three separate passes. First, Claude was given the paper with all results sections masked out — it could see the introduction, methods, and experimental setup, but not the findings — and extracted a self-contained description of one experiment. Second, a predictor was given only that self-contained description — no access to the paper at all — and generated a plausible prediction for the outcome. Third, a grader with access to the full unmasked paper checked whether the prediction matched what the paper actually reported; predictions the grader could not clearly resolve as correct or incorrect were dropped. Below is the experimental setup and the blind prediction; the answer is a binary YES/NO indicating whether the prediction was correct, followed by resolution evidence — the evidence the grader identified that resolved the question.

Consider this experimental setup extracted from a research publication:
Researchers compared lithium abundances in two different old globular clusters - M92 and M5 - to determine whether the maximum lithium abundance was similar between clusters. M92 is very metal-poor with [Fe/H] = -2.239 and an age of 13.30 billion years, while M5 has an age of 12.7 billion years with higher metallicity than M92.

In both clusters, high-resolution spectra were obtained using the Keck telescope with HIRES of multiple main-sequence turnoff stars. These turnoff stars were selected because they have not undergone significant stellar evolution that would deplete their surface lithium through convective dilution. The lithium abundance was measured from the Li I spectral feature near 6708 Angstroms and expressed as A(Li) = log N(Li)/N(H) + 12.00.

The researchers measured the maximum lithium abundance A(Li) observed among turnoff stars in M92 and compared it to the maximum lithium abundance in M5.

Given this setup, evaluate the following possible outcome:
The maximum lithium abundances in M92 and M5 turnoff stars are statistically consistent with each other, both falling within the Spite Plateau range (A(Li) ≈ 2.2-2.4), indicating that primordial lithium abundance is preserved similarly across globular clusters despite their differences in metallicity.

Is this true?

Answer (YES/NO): NO